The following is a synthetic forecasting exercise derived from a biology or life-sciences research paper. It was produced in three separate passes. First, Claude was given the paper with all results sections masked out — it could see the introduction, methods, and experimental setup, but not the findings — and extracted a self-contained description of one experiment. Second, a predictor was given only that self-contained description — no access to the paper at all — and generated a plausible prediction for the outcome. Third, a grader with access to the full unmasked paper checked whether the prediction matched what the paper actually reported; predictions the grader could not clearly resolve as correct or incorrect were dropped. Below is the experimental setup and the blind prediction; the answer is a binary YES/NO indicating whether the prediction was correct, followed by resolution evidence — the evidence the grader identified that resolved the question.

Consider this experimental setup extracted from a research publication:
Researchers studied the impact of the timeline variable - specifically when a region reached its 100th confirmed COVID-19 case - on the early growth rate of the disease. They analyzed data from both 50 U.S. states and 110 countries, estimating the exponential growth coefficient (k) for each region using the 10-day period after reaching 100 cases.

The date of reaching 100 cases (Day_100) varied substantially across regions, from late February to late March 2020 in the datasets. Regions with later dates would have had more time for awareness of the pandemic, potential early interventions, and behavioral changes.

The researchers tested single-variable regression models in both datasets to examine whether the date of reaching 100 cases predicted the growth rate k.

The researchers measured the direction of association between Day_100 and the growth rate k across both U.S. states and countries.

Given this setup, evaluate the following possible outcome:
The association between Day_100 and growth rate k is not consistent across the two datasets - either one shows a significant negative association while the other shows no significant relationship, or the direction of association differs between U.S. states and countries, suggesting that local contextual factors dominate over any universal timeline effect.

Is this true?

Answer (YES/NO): NO